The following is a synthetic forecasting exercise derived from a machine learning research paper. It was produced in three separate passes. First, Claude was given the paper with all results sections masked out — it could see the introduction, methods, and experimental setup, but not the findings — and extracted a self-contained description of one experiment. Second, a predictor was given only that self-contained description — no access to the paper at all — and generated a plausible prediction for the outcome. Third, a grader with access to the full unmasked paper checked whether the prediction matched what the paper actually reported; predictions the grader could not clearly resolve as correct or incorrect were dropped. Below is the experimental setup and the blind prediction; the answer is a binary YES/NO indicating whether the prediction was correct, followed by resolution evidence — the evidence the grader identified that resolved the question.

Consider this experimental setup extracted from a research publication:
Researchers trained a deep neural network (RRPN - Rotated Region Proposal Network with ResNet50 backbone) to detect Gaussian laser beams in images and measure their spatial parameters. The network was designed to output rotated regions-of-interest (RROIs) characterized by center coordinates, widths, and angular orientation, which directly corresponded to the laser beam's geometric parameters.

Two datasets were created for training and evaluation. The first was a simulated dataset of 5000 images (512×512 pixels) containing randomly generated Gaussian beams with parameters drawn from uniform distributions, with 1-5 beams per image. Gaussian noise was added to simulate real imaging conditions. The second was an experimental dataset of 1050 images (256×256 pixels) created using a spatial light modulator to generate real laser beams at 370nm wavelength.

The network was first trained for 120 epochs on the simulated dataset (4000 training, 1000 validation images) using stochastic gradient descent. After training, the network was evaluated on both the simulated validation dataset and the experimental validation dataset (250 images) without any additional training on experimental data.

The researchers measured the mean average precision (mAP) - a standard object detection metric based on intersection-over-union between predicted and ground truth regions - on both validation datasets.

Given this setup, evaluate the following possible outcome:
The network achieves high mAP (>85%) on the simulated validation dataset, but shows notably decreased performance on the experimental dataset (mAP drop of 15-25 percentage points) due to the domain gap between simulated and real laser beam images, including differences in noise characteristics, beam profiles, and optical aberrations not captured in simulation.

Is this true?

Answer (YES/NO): NO